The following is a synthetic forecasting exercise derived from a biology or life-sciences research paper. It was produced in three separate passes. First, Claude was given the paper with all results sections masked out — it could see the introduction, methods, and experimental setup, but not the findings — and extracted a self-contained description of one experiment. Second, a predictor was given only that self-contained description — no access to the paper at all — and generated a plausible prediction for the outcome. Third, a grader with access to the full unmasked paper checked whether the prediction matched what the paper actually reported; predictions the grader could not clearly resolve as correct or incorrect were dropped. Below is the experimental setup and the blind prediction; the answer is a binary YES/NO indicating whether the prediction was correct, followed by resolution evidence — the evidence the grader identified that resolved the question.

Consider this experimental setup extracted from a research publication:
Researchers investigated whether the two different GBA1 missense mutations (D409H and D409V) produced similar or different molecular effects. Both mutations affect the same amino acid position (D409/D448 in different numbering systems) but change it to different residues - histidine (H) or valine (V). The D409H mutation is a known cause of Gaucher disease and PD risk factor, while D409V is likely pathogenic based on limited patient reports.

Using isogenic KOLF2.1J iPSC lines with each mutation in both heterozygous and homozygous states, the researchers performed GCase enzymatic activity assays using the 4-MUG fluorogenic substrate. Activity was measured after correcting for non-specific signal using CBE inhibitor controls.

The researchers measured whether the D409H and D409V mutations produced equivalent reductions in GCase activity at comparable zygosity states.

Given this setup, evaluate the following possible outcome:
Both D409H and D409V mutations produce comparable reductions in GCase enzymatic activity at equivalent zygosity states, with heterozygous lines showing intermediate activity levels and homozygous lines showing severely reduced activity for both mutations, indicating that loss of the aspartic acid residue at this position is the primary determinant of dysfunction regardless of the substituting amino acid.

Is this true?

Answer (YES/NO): YES